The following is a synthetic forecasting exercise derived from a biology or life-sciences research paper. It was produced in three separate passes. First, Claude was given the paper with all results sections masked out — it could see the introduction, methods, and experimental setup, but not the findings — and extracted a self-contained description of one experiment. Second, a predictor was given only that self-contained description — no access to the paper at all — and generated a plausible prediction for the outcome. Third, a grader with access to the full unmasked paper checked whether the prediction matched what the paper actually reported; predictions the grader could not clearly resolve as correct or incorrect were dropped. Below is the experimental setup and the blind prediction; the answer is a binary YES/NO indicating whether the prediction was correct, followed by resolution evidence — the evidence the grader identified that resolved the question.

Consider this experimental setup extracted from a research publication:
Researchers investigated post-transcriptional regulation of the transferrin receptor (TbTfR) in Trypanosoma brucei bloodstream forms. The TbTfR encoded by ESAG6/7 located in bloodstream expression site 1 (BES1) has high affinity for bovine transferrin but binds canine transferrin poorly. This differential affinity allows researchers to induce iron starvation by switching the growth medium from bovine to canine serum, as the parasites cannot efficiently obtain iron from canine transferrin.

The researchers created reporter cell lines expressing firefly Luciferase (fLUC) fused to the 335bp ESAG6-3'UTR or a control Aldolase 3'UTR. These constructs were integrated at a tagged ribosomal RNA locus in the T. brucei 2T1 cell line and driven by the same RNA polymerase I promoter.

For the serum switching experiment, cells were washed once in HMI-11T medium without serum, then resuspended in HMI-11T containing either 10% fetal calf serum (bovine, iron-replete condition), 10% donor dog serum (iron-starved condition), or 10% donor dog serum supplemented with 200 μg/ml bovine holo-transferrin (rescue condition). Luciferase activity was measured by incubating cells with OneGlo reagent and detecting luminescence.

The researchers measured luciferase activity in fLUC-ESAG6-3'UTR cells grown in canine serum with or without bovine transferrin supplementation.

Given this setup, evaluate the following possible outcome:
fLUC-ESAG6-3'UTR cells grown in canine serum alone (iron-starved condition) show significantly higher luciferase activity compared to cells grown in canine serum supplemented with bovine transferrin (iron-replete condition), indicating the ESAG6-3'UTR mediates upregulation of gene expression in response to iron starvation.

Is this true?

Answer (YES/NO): YES